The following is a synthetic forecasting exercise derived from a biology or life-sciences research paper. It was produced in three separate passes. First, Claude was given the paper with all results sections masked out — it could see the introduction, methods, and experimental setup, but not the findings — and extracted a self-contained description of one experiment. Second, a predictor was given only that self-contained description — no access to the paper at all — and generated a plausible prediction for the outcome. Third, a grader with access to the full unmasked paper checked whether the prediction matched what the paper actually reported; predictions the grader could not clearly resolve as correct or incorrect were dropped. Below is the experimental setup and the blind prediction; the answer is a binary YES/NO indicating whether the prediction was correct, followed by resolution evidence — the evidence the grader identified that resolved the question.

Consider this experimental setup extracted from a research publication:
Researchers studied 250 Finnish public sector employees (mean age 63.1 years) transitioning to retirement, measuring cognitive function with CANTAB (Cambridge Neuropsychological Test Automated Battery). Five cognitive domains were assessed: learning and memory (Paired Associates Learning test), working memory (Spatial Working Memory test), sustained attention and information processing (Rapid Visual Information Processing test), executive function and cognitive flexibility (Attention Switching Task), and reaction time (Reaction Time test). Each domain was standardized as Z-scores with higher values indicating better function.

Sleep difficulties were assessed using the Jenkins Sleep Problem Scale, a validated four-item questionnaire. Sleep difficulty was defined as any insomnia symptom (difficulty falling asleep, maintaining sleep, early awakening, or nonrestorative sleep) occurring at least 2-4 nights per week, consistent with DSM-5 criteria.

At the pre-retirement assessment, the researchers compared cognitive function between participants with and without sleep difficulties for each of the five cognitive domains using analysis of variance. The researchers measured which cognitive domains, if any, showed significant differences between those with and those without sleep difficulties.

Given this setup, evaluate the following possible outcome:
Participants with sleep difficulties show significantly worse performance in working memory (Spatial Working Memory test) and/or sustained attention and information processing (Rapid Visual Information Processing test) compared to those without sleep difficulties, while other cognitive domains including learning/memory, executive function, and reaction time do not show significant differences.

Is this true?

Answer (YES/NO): NO